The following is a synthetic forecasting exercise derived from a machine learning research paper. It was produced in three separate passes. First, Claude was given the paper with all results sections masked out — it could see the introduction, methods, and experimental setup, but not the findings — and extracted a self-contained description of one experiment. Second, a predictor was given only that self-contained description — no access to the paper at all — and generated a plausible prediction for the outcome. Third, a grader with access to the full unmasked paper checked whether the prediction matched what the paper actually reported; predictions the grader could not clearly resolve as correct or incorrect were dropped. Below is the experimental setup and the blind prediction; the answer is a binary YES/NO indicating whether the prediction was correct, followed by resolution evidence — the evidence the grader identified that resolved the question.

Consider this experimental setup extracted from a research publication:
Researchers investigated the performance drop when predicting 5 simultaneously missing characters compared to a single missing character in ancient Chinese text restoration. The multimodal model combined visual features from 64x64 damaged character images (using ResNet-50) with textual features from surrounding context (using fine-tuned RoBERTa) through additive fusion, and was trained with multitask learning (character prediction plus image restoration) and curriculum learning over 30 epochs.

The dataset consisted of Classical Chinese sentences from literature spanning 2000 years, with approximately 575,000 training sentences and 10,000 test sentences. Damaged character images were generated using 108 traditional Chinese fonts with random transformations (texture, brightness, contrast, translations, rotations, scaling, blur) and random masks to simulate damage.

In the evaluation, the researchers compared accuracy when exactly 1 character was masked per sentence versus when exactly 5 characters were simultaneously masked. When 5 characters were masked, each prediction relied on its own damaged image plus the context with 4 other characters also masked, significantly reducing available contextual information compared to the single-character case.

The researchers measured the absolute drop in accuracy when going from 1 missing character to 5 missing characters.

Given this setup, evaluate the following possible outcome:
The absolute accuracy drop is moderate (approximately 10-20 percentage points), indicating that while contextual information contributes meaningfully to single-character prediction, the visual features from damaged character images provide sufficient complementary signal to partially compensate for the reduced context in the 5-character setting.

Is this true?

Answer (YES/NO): NO